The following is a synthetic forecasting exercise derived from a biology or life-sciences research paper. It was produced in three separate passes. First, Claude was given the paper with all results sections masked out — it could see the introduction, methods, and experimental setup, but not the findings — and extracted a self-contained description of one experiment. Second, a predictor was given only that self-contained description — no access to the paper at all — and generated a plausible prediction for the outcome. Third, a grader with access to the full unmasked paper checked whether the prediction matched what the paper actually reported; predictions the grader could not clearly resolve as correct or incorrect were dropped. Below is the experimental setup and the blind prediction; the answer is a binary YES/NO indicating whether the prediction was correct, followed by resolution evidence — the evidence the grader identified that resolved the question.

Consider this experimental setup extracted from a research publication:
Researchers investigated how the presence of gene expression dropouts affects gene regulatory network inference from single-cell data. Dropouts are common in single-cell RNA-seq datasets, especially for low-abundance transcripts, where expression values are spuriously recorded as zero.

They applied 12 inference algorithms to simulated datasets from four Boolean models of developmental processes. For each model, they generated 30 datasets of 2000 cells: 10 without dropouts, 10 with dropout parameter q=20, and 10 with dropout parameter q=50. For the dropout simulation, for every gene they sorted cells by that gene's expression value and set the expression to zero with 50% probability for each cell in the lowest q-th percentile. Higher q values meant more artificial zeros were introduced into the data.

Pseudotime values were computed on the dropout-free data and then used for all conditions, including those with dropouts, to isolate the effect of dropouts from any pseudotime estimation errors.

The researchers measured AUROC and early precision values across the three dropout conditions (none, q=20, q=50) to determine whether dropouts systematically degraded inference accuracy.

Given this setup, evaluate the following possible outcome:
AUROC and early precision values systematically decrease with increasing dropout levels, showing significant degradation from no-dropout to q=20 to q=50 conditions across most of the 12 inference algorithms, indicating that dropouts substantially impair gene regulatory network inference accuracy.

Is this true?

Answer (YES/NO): NO